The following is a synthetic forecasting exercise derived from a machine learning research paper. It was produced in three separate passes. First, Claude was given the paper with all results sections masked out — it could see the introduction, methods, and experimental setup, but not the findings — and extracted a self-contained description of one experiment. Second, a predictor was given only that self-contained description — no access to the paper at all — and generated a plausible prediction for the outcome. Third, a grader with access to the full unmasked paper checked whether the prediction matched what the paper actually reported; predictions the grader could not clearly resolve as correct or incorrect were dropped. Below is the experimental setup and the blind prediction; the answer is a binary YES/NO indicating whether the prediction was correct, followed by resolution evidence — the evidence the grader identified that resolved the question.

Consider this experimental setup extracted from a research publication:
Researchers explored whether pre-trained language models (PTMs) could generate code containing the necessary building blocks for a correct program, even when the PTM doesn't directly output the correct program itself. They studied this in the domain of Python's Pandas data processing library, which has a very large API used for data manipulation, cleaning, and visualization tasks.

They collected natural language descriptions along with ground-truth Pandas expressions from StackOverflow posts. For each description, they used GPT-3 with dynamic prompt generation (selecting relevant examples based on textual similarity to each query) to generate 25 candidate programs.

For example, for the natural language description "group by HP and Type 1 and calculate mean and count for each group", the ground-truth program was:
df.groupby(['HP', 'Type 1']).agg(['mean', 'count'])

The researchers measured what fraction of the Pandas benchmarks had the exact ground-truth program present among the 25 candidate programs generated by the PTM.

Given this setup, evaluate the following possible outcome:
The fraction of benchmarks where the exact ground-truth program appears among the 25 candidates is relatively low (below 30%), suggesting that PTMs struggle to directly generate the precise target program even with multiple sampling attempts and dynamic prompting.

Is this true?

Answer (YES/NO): NO